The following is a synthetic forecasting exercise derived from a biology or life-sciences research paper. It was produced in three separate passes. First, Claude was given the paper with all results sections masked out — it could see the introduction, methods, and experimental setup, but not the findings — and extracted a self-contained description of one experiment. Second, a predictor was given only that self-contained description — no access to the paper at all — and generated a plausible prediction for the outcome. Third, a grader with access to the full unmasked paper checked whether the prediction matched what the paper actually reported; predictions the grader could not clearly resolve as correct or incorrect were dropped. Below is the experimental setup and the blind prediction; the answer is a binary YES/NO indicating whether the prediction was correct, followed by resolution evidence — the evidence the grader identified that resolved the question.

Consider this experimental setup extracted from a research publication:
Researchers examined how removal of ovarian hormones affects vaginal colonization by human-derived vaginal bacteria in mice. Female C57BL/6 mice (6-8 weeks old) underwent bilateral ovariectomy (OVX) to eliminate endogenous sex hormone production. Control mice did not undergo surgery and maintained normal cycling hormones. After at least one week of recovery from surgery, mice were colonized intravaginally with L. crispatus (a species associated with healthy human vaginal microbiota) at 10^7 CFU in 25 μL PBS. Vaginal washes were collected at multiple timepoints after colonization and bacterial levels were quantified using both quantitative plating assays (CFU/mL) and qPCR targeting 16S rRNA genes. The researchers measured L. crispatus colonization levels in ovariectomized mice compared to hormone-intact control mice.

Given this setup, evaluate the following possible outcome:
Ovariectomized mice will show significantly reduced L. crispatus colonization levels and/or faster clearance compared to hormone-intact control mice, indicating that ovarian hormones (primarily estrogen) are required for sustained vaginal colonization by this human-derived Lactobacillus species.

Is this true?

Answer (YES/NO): YES